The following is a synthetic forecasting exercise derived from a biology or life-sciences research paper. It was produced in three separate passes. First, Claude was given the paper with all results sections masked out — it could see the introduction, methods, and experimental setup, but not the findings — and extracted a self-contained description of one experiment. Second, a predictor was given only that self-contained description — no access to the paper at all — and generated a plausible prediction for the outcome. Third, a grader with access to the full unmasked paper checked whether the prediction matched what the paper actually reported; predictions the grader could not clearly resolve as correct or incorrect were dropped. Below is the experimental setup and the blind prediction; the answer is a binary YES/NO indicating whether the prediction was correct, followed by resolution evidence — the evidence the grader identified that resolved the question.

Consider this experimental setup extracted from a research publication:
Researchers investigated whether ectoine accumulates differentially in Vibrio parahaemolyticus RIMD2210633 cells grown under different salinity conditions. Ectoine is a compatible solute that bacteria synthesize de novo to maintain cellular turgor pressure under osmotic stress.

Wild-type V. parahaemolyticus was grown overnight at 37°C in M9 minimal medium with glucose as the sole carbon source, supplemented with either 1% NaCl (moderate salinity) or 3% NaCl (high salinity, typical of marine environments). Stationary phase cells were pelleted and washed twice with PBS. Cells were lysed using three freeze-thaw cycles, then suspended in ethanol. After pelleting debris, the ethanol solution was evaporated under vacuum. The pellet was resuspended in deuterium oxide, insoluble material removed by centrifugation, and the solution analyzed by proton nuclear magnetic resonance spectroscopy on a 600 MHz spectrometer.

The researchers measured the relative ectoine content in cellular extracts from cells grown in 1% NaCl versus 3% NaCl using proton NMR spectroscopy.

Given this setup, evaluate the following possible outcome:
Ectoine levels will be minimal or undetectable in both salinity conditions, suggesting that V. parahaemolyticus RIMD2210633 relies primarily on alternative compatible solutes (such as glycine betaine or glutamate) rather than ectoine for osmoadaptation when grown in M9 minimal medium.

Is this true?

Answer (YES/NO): NO